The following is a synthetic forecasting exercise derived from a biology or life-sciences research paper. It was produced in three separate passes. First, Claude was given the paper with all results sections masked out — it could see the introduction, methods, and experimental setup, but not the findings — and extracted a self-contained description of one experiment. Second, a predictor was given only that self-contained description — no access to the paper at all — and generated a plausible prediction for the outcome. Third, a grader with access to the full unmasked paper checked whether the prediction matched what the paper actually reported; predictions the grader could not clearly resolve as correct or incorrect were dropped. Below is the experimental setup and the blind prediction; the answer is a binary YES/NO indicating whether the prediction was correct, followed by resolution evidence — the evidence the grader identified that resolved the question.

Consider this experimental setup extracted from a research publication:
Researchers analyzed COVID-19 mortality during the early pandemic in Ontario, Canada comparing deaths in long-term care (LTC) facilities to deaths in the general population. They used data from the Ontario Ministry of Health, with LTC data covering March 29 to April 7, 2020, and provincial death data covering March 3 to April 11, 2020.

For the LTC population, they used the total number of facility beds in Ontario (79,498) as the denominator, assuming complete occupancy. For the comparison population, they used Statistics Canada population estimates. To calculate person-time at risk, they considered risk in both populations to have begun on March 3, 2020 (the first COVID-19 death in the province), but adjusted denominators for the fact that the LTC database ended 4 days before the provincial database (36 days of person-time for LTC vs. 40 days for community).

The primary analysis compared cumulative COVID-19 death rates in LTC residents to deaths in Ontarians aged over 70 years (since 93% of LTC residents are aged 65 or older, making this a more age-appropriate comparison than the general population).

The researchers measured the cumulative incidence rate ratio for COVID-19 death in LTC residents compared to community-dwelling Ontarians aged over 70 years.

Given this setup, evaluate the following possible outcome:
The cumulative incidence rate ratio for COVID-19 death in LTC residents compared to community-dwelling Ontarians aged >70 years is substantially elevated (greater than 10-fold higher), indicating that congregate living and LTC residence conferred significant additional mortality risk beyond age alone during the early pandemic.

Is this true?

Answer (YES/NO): YES